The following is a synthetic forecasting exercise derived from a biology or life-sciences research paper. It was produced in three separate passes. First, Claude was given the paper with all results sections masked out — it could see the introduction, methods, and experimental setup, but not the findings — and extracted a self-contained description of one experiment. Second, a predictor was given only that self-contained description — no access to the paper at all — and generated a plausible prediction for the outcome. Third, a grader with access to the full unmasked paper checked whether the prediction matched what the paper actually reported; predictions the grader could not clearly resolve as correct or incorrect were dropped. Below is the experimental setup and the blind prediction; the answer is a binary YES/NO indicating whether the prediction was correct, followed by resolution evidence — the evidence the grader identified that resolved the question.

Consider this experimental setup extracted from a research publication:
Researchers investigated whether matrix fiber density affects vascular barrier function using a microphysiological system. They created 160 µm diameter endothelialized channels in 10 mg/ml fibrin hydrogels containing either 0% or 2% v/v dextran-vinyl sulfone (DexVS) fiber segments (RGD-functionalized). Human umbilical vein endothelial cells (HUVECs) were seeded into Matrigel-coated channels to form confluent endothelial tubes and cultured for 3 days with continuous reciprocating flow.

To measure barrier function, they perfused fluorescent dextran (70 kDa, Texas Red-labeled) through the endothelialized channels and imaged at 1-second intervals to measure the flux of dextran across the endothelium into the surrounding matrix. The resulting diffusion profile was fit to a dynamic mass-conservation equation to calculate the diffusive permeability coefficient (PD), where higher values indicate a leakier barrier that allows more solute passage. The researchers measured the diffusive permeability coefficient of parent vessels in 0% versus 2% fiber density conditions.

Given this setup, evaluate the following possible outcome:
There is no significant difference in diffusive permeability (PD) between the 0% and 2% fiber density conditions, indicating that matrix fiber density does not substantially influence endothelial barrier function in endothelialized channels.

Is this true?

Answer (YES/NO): NO